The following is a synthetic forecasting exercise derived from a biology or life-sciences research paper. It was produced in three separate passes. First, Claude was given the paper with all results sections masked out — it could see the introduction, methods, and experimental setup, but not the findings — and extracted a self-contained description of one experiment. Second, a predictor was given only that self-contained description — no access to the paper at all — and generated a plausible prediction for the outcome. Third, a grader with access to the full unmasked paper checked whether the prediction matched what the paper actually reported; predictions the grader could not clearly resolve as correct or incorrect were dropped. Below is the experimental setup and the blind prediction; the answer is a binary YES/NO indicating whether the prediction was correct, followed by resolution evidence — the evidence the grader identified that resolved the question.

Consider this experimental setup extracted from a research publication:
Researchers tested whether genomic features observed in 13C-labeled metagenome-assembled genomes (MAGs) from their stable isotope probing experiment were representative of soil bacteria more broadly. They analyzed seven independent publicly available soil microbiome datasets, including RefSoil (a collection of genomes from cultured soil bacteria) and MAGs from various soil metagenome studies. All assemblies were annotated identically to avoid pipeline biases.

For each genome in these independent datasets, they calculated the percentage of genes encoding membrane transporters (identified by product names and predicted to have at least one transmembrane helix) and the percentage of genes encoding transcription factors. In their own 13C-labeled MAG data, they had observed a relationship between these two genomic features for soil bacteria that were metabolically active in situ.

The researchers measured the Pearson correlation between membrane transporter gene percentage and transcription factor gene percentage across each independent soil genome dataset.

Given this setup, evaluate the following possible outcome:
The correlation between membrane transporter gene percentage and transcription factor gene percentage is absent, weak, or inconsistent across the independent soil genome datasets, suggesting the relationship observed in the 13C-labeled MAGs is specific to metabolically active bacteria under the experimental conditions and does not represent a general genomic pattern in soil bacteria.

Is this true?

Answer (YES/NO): NO